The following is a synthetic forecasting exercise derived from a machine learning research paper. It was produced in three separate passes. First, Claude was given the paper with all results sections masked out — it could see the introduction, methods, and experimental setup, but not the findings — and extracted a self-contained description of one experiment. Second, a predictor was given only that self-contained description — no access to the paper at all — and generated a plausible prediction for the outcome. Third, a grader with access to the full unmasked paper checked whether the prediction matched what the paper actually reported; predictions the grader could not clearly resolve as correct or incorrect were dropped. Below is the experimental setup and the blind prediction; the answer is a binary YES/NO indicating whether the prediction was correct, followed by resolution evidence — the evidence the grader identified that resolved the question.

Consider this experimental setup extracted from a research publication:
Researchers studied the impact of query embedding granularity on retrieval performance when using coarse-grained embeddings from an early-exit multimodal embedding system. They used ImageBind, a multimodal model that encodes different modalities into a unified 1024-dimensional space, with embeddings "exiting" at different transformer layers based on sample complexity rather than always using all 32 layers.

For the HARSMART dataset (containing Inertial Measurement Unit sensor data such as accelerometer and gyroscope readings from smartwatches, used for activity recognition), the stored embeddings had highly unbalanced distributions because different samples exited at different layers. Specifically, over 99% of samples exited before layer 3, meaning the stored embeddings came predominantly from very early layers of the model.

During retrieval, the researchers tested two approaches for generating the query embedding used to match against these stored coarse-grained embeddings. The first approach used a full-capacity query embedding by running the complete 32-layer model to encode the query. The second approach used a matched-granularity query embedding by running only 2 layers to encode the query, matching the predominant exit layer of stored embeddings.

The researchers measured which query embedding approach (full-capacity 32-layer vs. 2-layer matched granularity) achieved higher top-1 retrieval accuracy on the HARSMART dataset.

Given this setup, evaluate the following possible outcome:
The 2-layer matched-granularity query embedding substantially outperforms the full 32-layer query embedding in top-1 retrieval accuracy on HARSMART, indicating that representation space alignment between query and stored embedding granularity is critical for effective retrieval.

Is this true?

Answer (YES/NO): YES